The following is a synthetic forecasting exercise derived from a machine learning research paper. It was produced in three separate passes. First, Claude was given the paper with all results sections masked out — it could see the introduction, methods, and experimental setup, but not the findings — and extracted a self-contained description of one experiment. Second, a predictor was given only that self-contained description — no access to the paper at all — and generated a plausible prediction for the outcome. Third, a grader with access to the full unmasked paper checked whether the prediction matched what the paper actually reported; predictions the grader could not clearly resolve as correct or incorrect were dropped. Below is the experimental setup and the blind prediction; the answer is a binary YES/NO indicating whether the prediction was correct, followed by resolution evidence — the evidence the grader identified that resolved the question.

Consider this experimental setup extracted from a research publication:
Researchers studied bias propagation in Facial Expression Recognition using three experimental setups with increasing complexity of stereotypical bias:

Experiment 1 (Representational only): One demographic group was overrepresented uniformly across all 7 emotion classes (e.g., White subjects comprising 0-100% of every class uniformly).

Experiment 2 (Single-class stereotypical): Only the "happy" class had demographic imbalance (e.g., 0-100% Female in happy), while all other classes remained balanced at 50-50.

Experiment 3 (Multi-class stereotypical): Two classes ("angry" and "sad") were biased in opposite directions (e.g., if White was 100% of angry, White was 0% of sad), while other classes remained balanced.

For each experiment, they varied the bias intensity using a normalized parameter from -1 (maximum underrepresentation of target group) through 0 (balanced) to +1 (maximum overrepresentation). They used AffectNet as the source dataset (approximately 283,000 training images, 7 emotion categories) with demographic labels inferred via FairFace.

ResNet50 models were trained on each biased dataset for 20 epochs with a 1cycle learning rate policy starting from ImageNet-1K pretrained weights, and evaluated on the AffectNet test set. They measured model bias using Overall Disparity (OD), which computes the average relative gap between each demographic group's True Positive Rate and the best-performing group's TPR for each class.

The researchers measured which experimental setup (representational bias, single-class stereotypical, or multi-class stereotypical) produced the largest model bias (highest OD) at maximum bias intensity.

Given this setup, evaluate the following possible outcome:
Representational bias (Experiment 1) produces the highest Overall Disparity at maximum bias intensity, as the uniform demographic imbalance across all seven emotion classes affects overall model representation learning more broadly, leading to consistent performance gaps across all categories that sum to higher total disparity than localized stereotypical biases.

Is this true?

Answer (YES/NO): NO